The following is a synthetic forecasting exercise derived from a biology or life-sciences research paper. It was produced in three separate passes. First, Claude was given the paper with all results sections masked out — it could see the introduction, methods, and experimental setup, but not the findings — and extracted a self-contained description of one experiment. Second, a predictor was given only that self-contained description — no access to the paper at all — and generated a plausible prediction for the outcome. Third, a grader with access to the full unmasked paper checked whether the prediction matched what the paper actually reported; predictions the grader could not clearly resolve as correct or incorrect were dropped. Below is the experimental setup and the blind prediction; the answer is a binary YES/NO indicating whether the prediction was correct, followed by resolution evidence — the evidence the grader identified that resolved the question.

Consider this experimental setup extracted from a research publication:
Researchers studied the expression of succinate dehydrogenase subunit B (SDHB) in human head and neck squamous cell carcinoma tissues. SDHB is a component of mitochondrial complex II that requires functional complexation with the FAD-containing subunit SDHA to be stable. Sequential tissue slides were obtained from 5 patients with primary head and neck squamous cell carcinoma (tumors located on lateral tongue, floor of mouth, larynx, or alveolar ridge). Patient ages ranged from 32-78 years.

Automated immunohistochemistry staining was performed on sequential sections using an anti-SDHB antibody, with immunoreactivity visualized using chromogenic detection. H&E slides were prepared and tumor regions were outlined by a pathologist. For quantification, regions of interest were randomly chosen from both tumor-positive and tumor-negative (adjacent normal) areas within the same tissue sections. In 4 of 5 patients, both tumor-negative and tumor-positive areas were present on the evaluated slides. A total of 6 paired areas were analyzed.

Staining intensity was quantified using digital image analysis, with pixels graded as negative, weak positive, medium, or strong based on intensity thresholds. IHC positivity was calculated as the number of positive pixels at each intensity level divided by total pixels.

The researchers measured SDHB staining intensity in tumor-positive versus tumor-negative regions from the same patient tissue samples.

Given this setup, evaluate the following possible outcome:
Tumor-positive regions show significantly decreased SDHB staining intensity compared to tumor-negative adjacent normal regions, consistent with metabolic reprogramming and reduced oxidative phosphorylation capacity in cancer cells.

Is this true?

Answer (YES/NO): NO